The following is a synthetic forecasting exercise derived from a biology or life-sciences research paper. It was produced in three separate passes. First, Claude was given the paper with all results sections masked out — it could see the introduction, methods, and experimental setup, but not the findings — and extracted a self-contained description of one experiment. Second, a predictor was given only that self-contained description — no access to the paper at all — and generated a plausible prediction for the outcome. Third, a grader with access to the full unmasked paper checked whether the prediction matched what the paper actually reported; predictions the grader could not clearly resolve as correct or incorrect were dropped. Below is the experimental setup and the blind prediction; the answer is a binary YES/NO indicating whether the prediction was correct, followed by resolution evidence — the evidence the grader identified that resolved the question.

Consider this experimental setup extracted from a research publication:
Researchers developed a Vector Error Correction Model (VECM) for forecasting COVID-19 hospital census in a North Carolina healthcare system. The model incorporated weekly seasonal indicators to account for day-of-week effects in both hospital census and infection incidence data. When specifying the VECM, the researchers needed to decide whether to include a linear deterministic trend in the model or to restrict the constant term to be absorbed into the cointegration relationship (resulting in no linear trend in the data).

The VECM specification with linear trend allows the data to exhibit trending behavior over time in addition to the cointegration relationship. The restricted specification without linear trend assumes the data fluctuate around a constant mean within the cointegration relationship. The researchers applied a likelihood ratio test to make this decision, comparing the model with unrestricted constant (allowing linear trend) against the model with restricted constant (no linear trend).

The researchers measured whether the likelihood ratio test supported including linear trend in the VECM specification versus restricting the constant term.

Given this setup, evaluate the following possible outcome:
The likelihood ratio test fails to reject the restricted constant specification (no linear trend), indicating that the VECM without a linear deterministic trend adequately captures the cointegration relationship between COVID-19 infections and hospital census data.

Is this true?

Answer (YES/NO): YES